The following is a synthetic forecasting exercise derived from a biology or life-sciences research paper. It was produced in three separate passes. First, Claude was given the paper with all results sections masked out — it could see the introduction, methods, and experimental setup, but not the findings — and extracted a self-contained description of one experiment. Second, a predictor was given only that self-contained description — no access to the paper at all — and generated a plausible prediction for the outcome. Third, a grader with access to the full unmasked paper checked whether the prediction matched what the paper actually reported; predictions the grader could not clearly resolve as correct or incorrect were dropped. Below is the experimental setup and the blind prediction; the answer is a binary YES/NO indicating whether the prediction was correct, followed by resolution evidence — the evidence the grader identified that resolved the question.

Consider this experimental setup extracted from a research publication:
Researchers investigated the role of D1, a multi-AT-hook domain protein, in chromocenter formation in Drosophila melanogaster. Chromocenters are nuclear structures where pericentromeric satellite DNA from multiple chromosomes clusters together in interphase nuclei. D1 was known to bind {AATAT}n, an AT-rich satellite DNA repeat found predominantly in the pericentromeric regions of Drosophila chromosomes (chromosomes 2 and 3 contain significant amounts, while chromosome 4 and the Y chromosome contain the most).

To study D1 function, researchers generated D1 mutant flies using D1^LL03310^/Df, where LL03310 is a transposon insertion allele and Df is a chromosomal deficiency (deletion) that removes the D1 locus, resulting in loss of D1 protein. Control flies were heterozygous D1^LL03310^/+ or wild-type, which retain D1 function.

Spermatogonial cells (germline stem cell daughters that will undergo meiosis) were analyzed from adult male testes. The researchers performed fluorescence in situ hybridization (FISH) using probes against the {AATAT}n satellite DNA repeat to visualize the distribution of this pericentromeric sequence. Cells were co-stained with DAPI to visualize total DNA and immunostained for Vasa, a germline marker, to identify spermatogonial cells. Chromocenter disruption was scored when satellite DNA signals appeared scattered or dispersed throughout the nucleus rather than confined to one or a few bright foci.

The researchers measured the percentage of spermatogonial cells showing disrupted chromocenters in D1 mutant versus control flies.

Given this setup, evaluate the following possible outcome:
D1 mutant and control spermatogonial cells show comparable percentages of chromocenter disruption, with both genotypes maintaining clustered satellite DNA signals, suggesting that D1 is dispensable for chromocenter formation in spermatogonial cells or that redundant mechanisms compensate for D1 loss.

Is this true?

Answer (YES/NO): NO